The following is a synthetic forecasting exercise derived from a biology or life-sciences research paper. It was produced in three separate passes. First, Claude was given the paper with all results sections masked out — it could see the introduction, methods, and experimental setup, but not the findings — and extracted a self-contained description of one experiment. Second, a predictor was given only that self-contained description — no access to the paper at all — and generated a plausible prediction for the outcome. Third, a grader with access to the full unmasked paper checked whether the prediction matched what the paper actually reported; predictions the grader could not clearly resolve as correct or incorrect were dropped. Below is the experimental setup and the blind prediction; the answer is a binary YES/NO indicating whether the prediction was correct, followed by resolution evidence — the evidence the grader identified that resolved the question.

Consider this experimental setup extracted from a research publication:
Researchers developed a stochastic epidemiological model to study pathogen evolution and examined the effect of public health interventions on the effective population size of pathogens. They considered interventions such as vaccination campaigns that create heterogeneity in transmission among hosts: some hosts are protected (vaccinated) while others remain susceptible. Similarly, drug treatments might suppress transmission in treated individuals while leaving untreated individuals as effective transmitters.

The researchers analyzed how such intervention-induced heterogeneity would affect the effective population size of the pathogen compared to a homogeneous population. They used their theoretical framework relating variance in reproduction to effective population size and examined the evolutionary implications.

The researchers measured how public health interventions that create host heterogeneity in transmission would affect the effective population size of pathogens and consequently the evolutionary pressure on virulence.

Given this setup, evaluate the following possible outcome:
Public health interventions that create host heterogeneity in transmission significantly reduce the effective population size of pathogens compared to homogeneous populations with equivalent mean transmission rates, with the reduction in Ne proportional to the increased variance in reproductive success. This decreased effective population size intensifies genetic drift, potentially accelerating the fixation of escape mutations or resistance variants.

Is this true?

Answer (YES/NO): NO